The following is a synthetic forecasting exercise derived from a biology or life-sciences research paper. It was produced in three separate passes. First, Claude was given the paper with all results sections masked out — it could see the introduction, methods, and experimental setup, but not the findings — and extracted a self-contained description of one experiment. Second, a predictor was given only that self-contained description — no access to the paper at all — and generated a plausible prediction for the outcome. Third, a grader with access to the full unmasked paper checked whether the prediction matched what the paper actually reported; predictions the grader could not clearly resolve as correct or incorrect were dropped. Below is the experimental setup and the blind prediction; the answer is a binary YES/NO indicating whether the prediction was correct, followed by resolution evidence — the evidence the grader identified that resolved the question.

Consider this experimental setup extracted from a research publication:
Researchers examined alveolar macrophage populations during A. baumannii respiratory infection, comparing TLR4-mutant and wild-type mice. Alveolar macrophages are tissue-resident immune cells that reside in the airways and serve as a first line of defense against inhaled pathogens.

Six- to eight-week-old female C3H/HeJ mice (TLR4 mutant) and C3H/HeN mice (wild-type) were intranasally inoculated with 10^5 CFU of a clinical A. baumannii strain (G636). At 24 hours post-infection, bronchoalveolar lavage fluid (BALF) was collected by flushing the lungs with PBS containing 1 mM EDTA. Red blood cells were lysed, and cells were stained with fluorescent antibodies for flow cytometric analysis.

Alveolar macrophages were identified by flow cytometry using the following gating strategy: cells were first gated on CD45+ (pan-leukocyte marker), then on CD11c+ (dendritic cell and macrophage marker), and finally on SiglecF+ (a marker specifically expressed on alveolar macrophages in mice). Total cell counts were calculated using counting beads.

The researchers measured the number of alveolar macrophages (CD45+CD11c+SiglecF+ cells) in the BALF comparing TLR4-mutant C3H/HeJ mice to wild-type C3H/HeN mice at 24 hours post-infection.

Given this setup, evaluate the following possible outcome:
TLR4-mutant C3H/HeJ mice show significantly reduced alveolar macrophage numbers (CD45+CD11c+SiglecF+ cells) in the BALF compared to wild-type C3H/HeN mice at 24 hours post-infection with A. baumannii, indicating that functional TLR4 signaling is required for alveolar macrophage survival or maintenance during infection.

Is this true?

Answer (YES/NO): NO